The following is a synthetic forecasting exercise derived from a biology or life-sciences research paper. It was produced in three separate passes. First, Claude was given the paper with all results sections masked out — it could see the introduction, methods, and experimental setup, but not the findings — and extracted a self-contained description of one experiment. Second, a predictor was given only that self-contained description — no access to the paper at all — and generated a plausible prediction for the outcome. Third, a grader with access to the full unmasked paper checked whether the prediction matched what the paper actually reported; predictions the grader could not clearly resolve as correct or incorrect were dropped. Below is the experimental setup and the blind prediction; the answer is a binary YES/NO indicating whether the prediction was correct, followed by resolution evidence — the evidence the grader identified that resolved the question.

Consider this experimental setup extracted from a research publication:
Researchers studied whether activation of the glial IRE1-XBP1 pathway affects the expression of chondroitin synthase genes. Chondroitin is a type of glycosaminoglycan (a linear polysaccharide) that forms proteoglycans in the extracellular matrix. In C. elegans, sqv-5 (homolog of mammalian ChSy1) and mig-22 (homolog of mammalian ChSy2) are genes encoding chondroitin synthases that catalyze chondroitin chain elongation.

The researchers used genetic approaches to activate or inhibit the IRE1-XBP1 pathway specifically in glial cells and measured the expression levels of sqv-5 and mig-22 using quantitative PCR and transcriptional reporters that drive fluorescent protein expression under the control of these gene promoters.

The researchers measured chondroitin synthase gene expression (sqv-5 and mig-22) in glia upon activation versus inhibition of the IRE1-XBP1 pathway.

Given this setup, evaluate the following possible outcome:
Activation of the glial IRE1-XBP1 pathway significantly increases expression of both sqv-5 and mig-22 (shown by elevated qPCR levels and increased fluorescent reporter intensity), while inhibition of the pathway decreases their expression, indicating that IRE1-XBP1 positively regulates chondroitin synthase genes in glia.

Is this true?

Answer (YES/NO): YES